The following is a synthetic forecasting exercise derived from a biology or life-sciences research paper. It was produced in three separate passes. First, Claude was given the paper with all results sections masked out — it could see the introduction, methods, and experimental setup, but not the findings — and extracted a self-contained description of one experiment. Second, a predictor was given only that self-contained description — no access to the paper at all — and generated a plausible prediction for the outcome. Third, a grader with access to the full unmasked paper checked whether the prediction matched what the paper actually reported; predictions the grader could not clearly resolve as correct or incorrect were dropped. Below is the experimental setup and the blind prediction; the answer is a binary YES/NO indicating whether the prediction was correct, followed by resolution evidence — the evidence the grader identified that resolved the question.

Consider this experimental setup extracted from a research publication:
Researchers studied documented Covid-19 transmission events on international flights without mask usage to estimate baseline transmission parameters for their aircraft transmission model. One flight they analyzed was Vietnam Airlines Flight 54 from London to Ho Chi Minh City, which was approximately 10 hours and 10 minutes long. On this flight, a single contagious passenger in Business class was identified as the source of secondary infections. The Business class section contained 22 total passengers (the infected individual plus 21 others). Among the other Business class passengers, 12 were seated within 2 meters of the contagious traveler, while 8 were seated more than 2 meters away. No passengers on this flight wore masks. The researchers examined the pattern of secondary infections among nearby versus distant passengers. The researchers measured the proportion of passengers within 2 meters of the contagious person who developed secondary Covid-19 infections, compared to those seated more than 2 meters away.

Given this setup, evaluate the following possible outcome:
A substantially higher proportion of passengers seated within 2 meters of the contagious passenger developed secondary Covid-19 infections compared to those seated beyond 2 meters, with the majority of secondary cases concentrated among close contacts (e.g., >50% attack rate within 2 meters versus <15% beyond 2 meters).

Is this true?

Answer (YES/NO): YES